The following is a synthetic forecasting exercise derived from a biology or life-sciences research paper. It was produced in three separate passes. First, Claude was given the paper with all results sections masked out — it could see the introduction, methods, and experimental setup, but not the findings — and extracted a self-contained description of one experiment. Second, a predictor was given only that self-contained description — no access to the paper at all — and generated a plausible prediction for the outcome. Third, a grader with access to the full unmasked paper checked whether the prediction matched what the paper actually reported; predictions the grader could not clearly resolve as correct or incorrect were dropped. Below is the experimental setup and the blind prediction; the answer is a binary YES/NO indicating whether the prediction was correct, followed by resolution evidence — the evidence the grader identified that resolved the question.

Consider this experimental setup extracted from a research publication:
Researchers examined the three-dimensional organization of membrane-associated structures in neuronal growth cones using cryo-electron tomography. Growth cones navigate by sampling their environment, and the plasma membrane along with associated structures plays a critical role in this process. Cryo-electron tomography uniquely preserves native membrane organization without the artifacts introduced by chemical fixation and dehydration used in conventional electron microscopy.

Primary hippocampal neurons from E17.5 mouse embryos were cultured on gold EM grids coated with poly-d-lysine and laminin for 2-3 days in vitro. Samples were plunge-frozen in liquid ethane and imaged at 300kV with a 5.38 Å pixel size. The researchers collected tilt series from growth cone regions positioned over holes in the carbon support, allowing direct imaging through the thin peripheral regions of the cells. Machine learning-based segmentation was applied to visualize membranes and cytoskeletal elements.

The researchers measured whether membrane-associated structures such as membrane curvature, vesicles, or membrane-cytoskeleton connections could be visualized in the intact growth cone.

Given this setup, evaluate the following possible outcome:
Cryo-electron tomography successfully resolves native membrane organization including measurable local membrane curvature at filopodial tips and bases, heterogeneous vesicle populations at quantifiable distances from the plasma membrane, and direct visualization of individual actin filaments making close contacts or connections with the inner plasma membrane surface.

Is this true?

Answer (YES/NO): NO